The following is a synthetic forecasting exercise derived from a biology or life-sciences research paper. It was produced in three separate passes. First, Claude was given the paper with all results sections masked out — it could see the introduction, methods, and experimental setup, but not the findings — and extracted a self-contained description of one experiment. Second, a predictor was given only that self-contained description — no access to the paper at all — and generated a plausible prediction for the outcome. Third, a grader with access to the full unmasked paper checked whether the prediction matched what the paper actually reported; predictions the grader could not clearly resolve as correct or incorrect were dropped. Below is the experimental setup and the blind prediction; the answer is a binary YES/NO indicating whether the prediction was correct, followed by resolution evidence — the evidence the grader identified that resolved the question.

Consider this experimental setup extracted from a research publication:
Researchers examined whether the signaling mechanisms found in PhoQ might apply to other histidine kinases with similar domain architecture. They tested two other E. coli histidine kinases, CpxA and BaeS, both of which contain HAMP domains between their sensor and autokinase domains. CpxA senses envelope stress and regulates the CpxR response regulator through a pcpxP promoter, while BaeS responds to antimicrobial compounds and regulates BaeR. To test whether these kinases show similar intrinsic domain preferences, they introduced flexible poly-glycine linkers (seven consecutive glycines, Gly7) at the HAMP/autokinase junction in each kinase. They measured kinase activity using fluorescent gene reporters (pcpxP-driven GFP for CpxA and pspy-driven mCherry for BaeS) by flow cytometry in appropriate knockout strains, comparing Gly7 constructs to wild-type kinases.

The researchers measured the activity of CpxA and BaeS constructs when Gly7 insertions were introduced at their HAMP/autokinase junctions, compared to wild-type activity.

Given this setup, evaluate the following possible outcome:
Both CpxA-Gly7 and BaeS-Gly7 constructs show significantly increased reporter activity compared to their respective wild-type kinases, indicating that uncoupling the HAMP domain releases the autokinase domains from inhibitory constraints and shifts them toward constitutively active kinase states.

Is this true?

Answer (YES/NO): YES